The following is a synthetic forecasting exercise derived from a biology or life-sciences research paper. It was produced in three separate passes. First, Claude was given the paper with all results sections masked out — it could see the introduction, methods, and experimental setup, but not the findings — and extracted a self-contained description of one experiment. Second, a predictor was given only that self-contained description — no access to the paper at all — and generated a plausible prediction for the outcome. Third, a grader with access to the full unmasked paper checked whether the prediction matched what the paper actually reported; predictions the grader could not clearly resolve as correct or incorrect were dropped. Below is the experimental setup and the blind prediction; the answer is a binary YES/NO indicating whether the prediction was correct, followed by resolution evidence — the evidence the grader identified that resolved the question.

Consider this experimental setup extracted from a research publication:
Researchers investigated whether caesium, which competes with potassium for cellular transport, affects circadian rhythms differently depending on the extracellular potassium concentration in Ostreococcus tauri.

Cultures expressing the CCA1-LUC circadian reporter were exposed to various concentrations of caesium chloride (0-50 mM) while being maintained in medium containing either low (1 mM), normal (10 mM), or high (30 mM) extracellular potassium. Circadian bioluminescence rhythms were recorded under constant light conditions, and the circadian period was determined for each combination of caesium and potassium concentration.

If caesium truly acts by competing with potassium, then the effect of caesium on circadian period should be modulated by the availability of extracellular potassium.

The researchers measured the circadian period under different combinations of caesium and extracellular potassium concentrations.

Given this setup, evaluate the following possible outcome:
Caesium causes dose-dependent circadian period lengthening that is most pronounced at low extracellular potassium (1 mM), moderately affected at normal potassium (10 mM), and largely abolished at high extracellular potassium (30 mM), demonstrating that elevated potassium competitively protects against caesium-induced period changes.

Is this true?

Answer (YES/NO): NO